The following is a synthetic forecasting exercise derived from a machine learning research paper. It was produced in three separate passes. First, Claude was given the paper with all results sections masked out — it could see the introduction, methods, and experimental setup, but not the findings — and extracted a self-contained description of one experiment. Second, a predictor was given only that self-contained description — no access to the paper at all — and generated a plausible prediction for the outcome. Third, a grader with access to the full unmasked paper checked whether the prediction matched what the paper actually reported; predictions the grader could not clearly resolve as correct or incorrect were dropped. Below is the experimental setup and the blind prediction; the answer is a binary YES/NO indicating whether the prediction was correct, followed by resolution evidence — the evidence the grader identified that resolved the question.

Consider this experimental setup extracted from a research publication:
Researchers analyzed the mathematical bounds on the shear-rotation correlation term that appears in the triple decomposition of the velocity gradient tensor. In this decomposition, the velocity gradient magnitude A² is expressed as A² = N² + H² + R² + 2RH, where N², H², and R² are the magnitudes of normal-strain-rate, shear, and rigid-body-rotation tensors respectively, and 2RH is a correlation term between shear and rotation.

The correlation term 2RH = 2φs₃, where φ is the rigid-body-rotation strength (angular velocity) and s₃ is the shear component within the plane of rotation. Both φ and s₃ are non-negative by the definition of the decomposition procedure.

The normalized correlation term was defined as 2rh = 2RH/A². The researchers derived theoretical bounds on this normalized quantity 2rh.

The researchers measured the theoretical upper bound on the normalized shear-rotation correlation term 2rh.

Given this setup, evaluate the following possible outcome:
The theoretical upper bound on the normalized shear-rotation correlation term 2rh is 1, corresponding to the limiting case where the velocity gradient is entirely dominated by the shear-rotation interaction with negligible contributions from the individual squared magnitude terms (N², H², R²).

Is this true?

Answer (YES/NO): NO